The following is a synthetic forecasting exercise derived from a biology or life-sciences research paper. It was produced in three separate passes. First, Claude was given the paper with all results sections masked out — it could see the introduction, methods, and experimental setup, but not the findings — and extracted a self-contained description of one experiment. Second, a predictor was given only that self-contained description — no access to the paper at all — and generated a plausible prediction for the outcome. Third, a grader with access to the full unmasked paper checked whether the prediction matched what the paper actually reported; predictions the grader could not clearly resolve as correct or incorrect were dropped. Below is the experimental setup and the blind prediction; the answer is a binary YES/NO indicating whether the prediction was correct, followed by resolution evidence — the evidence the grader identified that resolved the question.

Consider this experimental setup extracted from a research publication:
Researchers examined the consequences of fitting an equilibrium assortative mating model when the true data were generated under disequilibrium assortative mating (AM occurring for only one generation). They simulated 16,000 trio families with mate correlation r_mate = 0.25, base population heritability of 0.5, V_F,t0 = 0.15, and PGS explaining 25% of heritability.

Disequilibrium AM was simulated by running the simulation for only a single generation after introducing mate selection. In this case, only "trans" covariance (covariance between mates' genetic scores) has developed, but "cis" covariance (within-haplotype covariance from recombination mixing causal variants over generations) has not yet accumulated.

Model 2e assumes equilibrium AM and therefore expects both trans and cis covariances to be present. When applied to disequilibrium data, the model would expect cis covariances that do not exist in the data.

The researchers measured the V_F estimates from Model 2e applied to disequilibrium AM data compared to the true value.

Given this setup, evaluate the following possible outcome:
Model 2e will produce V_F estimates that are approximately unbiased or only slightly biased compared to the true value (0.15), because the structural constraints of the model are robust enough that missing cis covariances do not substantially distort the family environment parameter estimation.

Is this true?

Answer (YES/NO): NO